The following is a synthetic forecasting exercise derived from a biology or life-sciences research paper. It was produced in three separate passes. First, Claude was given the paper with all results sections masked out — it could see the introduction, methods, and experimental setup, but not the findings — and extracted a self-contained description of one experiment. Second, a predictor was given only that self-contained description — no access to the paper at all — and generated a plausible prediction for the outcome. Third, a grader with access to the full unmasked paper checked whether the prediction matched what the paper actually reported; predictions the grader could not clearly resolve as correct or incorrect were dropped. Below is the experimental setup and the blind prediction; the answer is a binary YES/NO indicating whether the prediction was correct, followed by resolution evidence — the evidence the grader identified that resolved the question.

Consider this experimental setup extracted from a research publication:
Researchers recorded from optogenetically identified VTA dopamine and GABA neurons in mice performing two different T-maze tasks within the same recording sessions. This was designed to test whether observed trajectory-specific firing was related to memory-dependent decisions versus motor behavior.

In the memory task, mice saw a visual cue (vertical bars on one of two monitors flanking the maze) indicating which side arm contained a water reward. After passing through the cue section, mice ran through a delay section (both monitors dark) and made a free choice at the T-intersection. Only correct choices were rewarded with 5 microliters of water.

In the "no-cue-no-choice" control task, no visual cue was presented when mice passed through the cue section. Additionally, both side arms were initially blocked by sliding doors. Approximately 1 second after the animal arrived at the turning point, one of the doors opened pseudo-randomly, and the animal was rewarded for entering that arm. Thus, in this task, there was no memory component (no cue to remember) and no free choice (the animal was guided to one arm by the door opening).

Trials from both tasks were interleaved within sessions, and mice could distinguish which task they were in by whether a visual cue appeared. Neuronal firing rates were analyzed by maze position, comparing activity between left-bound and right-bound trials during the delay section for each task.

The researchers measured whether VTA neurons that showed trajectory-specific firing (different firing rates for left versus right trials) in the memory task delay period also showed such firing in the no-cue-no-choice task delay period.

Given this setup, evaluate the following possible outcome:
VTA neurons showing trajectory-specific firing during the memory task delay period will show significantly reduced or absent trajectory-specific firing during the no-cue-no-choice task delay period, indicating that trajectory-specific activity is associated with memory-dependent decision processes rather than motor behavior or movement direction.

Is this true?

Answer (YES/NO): YES